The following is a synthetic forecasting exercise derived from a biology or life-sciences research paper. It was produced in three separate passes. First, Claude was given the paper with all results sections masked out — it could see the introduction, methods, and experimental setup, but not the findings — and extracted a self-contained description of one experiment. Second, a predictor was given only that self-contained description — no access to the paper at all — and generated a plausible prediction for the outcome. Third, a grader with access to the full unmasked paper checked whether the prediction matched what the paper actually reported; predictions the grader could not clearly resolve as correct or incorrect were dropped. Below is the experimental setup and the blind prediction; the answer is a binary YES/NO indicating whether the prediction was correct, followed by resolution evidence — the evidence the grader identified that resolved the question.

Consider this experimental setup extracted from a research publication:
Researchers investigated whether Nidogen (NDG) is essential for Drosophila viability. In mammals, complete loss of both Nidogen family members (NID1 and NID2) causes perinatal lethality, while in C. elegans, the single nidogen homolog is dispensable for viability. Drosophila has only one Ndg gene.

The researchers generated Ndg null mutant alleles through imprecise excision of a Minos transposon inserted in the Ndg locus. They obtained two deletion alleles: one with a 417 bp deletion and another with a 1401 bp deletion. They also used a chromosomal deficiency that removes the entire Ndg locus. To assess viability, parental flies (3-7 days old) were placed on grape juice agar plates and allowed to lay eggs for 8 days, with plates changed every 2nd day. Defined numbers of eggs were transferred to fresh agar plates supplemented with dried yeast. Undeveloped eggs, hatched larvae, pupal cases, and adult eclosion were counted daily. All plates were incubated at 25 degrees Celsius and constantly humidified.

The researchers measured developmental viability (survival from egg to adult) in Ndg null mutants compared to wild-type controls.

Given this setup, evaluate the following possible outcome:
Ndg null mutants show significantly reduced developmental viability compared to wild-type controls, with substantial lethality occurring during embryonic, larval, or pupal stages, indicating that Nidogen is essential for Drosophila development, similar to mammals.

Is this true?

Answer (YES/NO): NO